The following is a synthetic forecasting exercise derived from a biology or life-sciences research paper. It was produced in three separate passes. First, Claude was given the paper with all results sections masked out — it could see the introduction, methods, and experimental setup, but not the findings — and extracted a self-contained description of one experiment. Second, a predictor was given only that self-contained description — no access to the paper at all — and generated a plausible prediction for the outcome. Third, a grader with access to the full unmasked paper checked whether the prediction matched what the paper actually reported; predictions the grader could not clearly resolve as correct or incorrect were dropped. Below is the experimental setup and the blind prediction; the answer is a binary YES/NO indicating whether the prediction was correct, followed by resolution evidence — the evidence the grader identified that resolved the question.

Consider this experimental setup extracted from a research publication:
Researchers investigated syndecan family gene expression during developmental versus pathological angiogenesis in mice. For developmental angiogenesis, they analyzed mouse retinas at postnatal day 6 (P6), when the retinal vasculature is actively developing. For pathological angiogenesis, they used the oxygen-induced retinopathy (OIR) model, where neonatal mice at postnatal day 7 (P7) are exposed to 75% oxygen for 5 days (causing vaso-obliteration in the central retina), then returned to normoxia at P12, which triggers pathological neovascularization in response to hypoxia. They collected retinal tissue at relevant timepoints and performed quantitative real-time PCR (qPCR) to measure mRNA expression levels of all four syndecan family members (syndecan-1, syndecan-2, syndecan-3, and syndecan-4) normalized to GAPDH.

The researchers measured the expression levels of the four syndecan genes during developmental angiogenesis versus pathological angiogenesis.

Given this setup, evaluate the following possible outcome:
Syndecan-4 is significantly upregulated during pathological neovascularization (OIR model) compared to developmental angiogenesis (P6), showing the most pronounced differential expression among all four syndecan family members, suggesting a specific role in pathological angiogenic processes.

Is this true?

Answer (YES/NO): YES